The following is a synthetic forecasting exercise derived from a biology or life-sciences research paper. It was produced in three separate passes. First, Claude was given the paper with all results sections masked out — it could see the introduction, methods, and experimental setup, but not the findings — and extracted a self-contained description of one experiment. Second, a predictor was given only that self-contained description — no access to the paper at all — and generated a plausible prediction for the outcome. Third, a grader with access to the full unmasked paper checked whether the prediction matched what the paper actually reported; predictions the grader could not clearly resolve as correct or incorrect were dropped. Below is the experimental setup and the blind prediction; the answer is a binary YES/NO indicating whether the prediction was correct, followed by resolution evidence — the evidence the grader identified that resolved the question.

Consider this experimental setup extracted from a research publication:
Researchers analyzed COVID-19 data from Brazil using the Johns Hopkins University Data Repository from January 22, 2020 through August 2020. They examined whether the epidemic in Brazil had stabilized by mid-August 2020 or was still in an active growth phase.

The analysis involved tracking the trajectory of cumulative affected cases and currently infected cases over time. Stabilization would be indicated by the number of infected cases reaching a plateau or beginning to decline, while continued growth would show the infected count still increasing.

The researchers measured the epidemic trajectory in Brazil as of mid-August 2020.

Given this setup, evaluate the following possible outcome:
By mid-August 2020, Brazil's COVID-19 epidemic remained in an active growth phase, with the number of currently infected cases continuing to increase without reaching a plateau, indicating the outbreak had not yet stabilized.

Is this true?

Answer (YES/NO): YES